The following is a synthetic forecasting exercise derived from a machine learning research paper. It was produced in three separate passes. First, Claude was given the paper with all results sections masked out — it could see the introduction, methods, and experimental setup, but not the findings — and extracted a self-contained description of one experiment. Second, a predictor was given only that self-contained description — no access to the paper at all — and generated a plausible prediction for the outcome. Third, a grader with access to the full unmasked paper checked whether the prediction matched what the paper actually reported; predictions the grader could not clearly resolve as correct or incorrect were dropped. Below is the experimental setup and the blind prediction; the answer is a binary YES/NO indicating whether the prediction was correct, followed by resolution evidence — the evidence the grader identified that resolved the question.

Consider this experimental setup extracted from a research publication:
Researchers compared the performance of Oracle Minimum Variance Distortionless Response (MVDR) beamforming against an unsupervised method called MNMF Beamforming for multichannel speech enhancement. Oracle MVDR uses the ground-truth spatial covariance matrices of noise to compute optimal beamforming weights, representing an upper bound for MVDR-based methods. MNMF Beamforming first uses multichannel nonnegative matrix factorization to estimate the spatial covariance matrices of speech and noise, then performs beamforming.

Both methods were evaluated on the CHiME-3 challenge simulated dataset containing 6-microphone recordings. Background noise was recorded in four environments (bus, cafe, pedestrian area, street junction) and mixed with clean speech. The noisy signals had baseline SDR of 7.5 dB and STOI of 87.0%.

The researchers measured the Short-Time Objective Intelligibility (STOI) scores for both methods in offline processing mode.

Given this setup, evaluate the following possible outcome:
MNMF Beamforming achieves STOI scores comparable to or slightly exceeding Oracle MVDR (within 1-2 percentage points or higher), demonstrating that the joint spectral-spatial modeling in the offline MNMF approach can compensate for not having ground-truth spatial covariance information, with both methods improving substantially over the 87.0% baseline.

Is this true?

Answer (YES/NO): NO